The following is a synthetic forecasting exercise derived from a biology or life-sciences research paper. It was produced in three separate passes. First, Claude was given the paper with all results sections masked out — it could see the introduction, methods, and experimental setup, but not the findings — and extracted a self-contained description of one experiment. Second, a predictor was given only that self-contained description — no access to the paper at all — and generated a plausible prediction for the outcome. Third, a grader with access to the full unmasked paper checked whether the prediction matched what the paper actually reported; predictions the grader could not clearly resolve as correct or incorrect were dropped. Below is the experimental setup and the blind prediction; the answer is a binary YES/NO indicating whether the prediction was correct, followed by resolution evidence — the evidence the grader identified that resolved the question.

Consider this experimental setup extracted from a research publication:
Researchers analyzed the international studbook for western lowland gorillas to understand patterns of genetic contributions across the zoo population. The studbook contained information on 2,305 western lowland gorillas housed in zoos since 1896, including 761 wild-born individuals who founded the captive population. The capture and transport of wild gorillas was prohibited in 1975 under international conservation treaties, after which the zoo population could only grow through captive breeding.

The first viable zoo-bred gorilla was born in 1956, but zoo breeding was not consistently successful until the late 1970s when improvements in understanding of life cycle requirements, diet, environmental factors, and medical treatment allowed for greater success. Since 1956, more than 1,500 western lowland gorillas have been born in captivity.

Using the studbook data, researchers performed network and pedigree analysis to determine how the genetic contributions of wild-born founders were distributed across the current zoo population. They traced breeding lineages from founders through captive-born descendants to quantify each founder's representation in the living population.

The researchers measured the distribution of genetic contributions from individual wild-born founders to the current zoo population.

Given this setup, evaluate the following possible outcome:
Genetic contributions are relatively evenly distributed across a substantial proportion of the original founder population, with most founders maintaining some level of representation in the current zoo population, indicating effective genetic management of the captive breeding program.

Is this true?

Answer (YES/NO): NO